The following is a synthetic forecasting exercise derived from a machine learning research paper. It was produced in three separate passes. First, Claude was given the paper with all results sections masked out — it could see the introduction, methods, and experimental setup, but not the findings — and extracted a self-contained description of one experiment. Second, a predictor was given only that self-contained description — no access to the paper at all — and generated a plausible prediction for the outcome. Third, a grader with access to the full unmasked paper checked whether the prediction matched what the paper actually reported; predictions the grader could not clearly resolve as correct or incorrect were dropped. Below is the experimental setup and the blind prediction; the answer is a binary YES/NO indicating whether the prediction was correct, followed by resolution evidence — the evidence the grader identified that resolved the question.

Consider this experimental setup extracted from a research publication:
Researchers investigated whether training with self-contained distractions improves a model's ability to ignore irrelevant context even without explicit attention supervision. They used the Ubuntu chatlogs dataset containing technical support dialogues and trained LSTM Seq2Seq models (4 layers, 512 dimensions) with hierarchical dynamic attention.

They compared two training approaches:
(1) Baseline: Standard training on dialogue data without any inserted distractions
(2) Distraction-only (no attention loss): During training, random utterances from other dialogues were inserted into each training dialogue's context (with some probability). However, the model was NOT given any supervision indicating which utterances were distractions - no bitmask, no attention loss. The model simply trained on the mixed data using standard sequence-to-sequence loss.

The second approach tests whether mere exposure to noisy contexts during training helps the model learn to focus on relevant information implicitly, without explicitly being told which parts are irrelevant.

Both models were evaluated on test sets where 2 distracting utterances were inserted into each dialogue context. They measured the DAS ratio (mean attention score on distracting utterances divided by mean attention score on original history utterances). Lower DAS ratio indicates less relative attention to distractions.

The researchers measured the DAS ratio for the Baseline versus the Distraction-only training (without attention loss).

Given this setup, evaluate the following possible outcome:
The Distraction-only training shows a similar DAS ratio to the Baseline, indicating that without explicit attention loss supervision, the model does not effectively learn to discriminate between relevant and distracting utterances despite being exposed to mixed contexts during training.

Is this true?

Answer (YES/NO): NO